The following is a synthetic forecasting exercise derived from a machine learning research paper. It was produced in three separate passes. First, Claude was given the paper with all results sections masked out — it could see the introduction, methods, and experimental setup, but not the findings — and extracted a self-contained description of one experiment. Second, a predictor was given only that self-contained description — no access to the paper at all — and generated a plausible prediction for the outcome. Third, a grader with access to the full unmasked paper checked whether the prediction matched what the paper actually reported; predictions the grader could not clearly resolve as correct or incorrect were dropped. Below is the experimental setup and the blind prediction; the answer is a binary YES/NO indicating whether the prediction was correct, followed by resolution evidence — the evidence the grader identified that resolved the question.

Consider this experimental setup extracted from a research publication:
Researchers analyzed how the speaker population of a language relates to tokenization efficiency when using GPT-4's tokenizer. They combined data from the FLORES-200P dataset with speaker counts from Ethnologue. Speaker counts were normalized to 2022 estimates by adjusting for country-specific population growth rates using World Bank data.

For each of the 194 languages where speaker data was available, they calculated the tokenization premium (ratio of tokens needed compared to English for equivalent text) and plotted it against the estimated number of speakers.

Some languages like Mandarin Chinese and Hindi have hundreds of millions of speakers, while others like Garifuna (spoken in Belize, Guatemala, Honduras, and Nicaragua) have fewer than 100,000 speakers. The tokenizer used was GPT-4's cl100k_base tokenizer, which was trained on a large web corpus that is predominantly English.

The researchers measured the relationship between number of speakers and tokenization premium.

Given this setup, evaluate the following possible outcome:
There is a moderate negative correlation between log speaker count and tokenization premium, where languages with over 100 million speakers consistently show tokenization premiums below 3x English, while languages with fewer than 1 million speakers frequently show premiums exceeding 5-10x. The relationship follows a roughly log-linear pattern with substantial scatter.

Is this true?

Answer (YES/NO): NO